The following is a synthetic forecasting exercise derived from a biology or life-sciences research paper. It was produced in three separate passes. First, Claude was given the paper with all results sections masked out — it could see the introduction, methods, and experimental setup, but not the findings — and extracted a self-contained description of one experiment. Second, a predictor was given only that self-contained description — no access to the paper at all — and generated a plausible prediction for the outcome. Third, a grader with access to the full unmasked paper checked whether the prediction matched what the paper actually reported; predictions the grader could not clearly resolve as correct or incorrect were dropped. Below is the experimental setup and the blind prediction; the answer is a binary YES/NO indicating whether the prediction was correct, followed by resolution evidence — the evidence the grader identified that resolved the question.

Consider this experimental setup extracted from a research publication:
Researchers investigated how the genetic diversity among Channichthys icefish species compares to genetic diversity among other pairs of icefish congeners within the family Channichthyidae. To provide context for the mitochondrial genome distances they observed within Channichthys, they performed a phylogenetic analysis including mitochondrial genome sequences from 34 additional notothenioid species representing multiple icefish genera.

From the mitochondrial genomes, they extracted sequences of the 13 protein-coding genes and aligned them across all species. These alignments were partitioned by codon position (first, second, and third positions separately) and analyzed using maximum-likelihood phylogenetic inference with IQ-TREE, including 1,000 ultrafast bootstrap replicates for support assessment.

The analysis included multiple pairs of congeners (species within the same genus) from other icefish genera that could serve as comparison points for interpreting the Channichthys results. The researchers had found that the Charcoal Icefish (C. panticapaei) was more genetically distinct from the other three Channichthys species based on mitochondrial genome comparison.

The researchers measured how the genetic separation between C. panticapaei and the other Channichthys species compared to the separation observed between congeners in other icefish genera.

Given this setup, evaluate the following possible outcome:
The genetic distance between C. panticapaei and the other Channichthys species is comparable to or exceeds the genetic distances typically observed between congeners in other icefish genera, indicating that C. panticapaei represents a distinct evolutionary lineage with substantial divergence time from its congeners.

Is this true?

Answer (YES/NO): NO